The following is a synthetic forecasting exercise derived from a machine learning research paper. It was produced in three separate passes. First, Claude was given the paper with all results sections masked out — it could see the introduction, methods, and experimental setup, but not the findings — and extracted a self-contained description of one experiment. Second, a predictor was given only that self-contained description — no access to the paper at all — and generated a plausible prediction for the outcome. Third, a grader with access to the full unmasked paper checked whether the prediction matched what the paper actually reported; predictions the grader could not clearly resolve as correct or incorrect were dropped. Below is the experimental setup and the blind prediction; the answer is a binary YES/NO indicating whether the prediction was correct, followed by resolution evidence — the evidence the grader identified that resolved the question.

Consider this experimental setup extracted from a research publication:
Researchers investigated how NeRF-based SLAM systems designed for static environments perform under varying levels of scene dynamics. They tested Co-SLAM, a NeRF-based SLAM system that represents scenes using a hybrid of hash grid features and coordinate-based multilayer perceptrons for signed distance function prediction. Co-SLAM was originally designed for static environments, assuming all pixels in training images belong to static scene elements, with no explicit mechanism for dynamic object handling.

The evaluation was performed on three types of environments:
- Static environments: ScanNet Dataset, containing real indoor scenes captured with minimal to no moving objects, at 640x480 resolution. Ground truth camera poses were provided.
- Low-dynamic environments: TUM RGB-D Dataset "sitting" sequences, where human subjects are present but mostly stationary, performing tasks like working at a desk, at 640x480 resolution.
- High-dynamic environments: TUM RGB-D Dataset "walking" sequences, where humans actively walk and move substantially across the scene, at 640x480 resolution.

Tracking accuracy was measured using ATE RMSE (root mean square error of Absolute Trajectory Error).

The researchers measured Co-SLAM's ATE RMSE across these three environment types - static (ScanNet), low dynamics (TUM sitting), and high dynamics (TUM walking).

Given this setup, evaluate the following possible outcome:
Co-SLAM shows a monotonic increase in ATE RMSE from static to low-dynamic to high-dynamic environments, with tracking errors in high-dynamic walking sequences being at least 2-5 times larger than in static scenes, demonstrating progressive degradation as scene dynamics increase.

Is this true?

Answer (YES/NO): NO